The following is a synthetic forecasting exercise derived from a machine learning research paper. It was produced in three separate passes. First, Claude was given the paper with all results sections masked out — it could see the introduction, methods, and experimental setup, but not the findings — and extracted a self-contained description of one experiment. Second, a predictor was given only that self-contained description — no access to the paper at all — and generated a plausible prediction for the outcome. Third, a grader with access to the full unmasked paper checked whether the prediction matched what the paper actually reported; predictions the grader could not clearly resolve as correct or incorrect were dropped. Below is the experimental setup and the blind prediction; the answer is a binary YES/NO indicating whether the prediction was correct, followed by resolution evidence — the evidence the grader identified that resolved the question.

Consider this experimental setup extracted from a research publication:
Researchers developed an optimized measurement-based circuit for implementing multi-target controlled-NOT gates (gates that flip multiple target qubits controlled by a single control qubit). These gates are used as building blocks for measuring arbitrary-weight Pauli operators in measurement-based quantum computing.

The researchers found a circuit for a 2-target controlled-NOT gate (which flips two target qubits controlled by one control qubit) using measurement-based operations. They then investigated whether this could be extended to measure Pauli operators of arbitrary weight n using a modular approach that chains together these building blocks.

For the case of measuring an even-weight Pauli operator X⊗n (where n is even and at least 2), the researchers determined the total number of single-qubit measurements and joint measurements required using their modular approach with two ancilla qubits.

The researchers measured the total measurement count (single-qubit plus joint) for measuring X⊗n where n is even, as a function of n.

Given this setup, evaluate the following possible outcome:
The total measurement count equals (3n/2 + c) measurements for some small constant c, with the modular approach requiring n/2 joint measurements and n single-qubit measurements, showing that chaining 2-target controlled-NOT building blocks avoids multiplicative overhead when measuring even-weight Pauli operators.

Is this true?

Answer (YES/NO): NO